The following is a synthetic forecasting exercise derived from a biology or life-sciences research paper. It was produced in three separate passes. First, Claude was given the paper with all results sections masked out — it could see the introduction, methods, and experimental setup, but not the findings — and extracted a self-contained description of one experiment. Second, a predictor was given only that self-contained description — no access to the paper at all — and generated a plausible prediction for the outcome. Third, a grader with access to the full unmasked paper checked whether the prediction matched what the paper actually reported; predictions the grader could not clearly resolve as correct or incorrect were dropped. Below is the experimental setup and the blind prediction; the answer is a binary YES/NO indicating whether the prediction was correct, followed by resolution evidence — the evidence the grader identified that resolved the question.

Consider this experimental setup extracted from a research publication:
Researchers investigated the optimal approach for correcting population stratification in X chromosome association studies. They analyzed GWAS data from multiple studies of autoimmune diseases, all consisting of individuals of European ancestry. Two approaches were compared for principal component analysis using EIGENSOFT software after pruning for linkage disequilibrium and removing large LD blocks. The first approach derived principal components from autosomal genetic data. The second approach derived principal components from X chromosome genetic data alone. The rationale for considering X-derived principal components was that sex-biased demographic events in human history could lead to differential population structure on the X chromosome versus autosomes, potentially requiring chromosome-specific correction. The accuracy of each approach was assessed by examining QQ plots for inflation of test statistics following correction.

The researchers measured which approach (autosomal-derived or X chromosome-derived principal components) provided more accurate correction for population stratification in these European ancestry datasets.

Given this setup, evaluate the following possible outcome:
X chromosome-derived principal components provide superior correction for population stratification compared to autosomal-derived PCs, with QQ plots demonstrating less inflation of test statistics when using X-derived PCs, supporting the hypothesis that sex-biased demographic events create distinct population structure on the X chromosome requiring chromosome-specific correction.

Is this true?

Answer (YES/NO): NO